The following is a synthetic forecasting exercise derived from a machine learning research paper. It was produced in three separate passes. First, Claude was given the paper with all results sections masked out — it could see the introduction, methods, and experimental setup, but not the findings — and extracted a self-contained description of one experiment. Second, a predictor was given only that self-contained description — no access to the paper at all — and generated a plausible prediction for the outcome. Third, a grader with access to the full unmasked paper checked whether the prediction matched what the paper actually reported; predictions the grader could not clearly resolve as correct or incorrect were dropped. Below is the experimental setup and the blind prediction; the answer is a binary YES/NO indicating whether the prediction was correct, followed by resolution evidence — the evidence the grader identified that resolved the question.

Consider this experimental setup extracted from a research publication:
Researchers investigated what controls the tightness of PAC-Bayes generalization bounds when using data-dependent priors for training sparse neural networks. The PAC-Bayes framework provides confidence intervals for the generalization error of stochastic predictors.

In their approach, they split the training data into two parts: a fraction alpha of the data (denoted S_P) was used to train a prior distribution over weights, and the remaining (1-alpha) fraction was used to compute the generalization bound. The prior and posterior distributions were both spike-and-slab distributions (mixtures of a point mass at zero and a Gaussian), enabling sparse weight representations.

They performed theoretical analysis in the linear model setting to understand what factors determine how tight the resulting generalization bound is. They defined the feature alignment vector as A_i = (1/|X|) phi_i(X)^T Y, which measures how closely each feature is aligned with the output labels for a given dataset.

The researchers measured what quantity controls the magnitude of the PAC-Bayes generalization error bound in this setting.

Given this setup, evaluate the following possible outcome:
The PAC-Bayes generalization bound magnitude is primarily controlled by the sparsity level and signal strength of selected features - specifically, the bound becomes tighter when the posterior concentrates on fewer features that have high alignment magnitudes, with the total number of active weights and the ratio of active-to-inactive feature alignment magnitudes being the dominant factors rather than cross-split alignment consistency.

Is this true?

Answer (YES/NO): NO